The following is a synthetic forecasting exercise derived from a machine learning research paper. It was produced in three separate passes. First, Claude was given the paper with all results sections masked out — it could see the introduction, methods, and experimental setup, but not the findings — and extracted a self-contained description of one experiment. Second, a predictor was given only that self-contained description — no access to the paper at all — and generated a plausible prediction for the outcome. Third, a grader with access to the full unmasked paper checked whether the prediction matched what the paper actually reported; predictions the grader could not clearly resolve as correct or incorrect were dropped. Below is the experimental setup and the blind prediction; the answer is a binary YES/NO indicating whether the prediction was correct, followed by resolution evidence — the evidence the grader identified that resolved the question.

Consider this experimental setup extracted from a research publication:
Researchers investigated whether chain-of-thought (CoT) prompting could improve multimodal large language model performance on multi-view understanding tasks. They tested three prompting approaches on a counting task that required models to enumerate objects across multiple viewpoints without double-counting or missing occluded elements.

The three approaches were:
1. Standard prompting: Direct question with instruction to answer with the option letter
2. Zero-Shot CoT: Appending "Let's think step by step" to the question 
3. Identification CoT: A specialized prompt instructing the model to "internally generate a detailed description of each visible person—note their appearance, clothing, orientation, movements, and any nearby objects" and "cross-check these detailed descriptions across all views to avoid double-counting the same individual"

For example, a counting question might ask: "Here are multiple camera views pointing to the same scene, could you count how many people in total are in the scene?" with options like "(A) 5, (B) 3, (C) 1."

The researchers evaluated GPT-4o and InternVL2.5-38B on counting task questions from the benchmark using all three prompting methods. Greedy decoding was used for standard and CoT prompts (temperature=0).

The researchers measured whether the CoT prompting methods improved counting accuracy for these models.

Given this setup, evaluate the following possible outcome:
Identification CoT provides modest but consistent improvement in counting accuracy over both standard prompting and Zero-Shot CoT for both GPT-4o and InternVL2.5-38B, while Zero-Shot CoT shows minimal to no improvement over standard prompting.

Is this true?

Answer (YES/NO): NO